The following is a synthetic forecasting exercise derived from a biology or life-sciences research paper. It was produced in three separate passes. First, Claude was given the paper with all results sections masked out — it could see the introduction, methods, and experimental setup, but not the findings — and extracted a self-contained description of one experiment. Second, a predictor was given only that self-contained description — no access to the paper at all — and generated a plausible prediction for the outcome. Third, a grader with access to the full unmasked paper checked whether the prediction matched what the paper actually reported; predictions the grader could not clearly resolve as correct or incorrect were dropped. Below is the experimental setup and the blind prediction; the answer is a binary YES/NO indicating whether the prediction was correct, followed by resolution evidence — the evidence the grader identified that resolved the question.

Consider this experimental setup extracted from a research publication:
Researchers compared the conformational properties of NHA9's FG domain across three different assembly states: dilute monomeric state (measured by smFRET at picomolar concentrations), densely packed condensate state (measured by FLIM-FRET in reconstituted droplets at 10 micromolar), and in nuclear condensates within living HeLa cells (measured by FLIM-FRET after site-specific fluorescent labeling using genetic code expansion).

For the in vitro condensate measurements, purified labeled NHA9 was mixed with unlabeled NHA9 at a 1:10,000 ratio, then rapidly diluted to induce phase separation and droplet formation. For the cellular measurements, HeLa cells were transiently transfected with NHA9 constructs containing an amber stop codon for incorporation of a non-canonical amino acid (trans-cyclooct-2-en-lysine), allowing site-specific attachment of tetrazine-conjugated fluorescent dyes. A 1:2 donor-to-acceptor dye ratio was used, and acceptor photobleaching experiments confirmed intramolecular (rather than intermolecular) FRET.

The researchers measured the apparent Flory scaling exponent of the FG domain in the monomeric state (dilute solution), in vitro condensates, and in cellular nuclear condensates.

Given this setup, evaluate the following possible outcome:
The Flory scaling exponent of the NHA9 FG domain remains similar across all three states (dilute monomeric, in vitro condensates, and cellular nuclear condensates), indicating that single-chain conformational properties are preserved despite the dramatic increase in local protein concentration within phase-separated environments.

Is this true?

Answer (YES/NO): NO